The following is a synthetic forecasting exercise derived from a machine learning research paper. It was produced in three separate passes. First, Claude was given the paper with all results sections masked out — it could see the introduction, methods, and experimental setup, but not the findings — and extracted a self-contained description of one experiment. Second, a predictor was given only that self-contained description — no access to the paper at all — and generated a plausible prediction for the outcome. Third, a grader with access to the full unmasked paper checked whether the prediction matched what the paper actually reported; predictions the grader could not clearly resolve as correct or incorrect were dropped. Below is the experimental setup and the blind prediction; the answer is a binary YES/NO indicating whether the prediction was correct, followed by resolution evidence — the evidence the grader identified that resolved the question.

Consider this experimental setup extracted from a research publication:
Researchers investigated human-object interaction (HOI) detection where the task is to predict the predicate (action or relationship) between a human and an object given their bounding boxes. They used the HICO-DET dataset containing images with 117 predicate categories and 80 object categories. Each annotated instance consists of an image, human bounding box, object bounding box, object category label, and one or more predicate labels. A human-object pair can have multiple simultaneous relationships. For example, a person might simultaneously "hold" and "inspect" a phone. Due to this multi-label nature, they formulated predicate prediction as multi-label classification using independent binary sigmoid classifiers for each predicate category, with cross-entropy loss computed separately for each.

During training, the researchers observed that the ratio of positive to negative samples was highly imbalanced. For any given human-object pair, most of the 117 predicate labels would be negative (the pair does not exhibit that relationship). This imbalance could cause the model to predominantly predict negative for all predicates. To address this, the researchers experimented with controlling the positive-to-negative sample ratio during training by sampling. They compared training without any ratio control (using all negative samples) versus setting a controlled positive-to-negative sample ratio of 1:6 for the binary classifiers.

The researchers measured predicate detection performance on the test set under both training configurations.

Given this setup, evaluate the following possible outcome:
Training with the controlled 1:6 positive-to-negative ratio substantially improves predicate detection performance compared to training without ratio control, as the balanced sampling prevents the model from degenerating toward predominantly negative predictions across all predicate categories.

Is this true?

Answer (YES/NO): YES